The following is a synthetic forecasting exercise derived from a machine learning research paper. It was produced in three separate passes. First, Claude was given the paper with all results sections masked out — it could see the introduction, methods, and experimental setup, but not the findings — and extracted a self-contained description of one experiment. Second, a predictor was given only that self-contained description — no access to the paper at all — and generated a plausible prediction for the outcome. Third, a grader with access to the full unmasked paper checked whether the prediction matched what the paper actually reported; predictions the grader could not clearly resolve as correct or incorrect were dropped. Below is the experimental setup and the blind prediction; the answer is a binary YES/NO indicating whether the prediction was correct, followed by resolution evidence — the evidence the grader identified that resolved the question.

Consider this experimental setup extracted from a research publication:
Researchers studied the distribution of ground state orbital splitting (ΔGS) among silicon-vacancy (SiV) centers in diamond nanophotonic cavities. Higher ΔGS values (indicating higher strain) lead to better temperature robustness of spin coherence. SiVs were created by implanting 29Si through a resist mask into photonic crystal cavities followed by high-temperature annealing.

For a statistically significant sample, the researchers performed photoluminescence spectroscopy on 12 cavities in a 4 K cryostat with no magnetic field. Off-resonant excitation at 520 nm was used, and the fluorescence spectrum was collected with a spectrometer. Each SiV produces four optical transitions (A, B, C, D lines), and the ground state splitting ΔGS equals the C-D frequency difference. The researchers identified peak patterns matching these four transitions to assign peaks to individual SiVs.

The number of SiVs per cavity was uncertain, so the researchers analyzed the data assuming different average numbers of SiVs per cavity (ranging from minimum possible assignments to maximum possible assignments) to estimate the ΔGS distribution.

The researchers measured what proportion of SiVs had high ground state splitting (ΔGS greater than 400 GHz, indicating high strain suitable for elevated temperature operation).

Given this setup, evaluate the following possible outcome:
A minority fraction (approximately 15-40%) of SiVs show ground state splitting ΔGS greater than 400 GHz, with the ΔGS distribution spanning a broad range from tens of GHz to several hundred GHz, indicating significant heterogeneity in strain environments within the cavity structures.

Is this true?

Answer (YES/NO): NO